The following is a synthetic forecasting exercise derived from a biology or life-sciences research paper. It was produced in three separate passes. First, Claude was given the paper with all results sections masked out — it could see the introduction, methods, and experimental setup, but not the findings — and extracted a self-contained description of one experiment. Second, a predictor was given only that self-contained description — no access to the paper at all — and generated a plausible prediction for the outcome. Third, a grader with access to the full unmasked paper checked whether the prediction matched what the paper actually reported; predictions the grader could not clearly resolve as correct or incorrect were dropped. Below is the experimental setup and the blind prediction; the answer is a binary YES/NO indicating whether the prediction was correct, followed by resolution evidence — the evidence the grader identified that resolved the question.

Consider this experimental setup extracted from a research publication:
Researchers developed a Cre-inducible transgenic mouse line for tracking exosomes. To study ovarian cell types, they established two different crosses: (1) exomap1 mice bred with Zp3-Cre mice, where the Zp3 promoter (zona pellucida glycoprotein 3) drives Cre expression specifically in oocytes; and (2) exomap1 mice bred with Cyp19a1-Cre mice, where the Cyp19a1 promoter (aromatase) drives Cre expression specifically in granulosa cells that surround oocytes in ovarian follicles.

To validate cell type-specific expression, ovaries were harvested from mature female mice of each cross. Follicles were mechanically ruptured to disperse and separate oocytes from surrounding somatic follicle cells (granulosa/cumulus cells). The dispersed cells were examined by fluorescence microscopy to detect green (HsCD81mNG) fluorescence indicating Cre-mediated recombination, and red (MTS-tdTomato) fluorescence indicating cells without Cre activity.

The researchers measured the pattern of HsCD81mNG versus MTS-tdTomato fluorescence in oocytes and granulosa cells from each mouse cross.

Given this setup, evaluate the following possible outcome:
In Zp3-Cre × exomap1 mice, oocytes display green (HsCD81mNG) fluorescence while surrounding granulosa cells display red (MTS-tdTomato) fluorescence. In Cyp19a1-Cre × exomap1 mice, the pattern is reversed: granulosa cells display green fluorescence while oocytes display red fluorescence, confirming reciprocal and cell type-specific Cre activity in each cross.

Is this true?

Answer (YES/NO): NO